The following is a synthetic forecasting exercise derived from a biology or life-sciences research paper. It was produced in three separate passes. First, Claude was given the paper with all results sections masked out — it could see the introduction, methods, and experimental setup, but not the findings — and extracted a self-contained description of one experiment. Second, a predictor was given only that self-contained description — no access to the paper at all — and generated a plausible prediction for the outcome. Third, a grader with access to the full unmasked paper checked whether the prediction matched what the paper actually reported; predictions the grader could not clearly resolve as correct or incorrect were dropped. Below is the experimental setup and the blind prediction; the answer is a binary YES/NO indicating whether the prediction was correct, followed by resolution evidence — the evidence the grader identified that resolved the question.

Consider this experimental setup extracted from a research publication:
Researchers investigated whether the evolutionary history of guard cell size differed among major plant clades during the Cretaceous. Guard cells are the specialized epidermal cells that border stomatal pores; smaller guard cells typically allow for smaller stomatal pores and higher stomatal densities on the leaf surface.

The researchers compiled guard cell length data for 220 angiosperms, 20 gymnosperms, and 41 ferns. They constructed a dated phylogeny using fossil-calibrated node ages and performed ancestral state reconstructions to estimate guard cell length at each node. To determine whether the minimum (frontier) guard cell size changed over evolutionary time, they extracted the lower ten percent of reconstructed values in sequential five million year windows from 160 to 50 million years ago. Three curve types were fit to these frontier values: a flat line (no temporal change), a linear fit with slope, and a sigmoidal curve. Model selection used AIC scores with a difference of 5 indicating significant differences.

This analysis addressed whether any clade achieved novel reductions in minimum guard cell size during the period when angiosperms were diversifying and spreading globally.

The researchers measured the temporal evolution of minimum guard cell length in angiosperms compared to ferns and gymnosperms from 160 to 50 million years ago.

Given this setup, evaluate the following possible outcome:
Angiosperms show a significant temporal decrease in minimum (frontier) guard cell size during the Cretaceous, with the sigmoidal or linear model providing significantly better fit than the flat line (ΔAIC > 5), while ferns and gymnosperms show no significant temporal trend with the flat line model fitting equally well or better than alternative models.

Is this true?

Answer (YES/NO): NO